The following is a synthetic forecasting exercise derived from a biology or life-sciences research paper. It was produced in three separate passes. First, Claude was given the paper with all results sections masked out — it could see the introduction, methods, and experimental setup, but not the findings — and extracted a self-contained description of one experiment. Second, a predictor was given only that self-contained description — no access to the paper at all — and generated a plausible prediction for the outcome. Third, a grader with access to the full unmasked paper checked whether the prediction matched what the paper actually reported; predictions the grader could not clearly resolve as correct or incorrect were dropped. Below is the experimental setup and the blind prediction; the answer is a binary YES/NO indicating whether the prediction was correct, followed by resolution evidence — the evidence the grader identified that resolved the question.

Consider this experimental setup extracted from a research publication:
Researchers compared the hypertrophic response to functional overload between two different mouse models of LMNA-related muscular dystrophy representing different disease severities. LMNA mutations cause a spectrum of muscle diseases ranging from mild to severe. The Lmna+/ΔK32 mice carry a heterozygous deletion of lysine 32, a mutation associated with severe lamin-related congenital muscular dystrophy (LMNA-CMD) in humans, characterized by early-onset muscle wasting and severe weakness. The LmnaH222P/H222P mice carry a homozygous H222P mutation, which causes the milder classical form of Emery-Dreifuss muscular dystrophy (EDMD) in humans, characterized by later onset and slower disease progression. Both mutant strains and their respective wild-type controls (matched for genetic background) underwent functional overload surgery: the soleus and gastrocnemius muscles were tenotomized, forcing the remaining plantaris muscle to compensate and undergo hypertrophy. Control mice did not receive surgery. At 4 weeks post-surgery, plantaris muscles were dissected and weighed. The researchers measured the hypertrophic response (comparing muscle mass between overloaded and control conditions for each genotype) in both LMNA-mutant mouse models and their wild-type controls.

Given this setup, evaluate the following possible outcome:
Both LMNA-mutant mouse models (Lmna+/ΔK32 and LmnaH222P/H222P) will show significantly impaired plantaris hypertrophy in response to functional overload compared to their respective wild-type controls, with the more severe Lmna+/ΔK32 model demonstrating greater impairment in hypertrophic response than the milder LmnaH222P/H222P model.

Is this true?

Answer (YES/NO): NO